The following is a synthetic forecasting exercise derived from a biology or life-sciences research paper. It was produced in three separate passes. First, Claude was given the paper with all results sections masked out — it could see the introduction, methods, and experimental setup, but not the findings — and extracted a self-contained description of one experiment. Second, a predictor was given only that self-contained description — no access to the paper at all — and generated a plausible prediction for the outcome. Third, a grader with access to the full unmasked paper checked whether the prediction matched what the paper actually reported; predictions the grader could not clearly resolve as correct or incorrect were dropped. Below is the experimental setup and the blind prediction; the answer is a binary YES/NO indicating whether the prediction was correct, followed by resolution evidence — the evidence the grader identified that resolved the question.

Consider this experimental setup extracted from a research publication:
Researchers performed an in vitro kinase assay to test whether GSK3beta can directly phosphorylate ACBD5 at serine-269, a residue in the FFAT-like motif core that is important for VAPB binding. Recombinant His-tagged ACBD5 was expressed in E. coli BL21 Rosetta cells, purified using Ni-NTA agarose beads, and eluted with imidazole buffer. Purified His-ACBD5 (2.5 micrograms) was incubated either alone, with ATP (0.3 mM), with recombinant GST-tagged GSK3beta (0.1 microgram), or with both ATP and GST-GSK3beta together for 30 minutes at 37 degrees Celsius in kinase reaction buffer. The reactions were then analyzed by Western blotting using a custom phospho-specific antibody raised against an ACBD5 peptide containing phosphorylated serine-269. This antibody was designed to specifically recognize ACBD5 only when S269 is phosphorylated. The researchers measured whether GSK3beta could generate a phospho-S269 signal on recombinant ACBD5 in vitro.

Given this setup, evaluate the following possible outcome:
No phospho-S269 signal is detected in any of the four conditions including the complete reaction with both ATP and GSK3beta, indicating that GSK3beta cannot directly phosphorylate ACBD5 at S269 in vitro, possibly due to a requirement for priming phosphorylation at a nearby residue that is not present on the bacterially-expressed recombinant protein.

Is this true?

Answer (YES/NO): NO